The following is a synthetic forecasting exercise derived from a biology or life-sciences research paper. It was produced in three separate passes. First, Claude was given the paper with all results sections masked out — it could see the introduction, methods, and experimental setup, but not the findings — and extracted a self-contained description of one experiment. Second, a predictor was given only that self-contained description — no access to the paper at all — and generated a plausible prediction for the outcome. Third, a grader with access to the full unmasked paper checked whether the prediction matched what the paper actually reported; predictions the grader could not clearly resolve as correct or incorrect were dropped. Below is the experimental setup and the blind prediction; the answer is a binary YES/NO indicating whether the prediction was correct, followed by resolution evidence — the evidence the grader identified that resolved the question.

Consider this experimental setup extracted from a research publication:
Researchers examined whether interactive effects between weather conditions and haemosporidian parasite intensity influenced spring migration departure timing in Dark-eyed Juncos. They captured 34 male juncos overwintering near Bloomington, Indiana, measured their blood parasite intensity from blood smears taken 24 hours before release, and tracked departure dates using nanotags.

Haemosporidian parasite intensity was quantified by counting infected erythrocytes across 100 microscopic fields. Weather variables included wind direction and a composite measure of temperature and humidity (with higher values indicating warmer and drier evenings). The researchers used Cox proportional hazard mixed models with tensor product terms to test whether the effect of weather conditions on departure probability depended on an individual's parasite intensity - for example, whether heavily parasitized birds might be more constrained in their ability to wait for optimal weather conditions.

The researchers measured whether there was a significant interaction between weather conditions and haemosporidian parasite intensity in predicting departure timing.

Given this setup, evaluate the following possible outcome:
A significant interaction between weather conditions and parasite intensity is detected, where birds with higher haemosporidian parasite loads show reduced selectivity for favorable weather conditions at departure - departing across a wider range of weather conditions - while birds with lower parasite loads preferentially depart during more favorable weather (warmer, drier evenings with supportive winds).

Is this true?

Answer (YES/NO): NO